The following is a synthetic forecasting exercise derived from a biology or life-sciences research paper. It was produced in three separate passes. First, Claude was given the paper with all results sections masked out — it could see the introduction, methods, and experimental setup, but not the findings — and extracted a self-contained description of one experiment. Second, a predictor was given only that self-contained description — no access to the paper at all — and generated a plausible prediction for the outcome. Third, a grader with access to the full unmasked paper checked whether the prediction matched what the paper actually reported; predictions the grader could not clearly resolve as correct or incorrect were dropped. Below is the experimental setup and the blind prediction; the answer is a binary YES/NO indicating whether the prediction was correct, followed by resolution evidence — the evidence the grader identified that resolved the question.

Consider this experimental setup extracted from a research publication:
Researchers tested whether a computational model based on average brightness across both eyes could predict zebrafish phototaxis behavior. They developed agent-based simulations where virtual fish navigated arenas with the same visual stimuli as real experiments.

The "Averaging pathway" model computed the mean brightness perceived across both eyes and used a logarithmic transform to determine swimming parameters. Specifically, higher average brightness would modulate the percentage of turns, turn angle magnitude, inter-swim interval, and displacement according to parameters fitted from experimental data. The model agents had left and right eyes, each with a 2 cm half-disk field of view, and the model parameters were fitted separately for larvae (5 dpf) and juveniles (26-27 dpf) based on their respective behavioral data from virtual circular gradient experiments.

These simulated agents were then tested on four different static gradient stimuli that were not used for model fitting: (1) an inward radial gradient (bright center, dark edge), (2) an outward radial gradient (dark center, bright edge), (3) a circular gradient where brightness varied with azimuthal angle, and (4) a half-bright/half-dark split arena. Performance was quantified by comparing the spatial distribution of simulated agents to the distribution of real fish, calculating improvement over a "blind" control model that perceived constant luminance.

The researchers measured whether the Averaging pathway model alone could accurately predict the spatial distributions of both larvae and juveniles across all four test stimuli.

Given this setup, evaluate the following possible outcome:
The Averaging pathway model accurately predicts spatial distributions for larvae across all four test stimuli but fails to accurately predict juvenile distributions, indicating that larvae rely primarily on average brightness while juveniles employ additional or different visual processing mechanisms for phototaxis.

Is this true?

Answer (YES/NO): NO